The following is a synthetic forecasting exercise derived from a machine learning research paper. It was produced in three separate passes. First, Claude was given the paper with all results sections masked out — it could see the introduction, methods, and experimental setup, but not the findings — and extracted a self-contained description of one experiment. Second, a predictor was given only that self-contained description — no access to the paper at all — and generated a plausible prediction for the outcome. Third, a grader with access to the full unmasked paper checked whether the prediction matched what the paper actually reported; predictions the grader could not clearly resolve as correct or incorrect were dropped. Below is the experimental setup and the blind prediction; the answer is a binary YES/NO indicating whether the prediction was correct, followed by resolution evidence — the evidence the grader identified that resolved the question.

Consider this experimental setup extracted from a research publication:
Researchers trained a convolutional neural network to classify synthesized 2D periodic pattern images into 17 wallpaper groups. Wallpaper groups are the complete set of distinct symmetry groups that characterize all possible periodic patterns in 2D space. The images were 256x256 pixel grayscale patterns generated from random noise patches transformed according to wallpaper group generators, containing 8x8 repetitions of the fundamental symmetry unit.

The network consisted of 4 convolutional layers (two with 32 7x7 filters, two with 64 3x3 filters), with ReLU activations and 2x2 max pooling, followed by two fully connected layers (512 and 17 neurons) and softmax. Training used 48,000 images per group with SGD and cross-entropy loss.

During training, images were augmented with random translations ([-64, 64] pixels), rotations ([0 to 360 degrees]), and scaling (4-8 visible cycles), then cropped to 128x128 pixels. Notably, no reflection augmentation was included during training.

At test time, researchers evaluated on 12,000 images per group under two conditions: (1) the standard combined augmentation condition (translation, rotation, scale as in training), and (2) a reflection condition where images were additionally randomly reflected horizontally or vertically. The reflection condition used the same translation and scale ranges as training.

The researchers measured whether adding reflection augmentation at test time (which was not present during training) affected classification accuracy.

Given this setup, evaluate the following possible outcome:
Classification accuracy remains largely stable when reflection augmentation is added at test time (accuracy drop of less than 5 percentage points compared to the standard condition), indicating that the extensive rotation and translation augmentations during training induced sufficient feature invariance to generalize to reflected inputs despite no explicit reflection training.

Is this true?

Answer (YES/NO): YES